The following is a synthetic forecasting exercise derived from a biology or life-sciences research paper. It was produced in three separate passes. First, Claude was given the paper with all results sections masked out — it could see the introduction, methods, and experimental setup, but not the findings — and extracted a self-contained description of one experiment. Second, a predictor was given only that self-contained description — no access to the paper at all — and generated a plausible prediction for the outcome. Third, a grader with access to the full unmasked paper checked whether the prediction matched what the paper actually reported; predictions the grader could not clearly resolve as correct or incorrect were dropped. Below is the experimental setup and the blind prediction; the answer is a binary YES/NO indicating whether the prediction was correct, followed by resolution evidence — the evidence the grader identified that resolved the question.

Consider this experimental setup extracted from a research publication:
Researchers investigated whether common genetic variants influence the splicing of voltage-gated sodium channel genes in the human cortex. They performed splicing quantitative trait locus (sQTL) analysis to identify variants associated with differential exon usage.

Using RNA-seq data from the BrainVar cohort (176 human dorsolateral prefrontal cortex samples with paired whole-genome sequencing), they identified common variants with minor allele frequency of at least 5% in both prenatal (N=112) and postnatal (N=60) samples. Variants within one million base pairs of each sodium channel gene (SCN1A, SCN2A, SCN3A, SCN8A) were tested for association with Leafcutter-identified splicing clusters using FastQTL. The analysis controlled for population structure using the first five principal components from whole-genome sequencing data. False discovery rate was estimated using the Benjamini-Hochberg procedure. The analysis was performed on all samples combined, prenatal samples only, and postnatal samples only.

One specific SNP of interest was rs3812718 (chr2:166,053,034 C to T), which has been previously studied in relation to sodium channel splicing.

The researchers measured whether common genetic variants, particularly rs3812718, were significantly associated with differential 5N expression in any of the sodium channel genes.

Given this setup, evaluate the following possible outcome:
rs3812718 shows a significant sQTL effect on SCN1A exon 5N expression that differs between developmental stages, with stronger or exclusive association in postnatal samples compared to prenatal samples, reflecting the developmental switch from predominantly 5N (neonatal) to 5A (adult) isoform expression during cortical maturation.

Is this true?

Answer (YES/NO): NO